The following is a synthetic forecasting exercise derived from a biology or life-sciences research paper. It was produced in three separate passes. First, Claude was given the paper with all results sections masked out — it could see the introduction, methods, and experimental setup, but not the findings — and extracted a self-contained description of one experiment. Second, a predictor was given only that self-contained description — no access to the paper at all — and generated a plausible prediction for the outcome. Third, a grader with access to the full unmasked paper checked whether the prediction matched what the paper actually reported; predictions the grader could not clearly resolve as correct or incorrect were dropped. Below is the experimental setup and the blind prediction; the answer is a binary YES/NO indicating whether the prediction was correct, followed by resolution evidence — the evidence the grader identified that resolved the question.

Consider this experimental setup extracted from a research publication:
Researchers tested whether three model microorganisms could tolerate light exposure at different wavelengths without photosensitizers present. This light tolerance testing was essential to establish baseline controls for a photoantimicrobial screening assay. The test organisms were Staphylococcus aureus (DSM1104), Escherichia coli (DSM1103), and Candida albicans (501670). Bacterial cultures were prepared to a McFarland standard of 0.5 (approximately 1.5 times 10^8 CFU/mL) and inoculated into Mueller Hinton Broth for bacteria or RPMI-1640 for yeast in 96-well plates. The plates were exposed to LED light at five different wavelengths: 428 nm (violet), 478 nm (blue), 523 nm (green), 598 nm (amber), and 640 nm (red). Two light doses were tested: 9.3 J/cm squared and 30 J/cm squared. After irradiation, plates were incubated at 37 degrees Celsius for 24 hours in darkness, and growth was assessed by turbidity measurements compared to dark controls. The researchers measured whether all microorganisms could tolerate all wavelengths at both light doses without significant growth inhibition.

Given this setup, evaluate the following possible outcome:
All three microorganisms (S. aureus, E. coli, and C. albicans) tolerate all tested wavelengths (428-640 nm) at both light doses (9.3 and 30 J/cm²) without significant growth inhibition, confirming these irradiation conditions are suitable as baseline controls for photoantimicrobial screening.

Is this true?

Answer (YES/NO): NO